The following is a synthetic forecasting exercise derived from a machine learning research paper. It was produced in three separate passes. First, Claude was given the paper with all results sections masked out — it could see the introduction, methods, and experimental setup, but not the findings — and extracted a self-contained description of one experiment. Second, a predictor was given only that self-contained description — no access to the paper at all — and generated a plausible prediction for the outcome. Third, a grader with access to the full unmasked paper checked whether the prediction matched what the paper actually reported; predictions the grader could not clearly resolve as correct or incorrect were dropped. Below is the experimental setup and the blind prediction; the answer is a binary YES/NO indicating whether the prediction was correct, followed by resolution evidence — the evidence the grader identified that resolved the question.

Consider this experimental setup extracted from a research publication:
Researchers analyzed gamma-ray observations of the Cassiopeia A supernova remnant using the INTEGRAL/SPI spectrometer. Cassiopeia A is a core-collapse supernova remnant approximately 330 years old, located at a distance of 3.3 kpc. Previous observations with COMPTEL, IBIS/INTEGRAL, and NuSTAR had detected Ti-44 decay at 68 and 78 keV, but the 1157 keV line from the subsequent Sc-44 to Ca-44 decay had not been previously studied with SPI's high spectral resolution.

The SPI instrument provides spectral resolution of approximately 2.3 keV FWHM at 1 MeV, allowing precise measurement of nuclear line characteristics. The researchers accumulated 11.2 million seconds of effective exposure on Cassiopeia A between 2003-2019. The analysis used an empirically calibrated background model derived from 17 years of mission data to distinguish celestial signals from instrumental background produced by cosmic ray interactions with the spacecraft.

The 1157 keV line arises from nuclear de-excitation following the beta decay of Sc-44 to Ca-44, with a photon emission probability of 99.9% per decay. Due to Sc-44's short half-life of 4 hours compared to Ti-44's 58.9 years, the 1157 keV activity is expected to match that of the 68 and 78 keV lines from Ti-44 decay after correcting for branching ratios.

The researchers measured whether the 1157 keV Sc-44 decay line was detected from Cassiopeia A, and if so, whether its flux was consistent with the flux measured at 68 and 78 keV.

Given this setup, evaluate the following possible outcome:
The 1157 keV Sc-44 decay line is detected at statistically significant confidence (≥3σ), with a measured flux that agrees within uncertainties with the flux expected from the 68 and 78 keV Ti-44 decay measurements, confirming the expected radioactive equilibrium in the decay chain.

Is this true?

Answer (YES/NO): NO